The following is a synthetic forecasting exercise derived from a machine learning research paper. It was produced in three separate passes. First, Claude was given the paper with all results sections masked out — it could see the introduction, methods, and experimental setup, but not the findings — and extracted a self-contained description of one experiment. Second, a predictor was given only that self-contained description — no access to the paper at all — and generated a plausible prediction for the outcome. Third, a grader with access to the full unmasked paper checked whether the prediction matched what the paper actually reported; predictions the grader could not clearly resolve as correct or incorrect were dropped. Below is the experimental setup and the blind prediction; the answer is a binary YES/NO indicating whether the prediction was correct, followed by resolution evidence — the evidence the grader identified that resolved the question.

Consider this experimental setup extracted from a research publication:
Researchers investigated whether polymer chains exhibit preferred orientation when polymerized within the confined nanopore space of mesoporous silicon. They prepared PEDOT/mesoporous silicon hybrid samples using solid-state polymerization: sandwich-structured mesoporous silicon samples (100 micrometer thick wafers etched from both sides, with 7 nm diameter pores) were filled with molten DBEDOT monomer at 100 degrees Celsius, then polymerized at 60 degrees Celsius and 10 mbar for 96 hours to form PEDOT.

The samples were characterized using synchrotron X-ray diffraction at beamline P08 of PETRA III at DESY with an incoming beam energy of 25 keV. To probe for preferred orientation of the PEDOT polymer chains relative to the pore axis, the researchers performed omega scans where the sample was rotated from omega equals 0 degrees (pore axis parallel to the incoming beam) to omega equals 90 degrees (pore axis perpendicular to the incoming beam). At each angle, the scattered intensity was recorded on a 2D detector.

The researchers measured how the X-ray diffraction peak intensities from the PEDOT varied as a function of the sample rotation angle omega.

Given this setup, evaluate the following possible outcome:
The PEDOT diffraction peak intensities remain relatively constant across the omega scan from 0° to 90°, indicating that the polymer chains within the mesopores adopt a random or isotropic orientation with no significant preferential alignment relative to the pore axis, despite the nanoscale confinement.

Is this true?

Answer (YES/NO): NO